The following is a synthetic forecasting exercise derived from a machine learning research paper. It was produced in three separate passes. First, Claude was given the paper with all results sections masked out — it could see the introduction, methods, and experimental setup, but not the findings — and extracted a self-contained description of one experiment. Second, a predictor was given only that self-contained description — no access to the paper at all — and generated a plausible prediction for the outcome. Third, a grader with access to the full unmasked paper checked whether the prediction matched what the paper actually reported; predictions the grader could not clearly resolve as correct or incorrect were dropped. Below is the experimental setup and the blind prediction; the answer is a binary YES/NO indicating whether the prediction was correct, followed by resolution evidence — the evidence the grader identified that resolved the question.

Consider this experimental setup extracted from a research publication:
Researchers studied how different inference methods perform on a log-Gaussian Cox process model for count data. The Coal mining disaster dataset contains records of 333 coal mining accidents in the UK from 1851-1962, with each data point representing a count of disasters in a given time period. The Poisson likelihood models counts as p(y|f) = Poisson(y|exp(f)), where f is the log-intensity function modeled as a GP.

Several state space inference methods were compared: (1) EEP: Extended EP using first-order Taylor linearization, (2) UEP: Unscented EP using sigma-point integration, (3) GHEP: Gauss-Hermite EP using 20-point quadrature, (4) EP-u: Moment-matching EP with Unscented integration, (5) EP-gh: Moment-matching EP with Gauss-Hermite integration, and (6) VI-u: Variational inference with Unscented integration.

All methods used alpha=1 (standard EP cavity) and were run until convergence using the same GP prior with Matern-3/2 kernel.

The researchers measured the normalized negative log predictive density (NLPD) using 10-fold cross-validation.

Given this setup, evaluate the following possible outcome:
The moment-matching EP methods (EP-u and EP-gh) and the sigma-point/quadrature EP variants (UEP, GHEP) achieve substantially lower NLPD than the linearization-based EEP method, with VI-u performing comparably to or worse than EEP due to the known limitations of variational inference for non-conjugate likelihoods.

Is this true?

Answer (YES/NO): NO